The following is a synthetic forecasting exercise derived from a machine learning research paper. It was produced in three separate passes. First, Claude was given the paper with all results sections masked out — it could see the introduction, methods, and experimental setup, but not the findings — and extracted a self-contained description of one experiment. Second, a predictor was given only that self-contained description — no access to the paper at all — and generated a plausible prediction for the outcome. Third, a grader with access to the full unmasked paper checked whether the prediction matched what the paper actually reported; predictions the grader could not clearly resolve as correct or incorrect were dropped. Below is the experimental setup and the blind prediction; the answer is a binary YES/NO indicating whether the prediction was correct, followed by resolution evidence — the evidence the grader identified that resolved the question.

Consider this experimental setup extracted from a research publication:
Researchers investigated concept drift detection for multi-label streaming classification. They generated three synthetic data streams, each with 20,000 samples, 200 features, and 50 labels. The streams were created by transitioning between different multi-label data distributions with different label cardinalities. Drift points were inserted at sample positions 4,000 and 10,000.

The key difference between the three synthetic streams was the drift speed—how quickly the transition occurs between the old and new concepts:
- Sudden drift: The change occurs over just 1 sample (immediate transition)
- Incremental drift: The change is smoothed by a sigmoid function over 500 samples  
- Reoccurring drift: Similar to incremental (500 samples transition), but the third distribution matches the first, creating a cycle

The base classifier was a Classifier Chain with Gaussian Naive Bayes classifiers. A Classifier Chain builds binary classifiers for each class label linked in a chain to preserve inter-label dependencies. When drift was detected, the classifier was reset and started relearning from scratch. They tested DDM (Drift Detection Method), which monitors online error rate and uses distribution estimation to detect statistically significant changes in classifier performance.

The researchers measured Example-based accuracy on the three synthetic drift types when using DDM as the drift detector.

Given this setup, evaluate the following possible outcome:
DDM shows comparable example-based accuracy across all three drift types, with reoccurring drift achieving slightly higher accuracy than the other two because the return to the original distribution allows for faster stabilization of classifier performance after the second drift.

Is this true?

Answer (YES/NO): YES